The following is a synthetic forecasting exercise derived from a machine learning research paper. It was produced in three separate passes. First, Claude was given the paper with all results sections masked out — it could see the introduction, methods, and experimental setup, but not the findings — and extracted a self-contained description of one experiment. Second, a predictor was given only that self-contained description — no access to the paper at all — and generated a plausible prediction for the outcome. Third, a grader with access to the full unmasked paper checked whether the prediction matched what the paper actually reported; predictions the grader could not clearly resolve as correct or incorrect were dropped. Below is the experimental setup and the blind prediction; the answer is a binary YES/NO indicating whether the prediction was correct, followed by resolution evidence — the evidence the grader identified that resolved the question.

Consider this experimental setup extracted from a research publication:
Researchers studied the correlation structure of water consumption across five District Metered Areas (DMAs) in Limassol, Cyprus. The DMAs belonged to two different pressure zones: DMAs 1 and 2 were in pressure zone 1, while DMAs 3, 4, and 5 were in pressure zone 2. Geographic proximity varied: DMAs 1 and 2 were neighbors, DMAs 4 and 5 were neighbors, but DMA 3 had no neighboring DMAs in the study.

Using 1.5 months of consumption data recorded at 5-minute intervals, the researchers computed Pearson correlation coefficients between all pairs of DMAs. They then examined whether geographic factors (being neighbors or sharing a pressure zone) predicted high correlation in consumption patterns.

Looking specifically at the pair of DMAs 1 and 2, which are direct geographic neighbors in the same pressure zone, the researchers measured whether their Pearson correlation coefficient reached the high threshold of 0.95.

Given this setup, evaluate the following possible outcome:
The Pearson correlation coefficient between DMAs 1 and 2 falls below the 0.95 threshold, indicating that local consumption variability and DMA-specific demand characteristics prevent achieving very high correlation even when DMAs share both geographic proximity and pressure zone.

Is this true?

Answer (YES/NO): YES